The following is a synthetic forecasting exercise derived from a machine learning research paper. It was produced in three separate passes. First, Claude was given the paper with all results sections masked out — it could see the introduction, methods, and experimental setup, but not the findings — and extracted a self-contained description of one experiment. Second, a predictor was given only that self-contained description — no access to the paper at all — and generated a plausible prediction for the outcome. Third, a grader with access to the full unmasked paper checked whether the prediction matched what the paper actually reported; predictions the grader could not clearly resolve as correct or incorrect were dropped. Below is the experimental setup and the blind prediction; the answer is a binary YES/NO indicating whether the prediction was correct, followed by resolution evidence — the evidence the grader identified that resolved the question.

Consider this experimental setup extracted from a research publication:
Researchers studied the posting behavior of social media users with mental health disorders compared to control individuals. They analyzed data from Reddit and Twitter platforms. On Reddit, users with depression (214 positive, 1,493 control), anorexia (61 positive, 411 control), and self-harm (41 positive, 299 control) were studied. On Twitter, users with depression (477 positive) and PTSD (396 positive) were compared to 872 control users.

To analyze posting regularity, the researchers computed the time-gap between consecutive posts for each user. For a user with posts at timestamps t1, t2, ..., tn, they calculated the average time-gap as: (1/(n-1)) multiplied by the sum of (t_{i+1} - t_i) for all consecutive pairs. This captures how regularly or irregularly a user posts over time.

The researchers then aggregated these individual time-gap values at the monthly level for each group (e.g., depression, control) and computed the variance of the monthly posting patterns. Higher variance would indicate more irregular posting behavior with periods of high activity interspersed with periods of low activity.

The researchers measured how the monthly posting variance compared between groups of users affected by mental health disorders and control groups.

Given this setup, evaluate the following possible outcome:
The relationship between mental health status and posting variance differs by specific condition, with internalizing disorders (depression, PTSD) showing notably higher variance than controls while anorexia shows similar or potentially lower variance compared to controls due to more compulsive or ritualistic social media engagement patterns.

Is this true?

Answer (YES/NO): NO